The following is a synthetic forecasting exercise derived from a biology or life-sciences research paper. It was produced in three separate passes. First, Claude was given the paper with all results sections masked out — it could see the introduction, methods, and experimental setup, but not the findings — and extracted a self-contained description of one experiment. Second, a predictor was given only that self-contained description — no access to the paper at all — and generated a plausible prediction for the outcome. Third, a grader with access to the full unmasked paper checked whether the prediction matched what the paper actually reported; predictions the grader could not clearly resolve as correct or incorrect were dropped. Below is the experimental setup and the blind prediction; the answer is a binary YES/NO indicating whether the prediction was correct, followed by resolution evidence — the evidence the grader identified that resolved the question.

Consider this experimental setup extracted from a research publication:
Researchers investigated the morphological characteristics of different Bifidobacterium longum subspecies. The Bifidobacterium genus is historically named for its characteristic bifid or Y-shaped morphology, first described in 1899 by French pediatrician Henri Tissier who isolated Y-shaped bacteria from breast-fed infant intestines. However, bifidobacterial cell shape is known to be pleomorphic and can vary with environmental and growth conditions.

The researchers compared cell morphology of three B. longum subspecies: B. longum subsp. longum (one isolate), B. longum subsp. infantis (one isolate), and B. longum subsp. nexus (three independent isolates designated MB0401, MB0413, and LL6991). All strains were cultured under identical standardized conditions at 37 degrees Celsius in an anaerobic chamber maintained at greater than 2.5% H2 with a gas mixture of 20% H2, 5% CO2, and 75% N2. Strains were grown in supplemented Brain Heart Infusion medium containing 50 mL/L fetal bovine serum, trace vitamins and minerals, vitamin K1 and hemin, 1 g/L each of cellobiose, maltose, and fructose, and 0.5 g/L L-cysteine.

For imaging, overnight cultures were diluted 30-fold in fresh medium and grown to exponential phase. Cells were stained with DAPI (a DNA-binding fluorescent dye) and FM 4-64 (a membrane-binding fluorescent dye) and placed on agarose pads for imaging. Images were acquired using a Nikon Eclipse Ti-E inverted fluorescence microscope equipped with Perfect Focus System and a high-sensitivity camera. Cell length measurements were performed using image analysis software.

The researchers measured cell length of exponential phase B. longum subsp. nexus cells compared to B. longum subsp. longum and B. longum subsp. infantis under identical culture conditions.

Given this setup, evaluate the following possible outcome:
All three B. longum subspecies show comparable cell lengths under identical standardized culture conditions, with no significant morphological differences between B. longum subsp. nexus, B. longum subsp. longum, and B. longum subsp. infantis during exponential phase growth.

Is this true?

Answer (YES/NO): NO